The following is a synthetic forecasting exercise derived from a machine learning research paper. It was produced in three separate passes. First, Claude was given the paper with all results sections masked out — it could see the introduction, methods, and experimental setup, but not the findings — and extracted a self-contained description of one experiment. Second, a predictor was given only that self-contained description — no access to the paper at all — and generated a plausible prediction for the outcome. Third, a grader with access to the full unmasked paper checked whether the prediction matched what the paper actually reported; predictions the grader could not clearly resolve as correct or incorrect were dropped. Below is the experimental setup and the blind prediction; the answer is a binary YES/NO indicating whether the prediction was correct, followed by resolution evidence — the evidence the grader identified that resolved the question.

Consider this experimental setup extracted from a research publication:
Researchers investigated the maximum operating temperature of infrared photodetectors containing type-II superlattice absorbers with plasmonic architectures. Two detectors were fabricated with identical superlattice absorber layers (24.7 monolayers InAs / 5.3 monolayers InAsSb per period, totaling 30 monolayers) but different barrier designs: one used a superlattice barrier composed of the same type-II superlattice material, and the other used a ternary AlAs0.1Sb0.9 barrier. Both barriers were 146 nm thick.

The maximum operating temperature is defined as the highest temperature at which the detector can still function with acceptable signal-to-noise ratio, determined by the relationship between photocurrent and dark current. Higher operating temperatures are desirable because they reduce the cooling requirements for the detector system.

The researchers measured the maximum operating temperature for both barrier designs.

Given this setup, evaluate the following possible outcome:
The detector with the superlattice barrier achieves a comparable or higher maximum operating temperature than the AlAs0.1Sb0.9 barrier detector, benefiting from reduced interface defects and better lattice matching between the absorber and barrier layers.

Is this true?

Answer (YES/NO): NO